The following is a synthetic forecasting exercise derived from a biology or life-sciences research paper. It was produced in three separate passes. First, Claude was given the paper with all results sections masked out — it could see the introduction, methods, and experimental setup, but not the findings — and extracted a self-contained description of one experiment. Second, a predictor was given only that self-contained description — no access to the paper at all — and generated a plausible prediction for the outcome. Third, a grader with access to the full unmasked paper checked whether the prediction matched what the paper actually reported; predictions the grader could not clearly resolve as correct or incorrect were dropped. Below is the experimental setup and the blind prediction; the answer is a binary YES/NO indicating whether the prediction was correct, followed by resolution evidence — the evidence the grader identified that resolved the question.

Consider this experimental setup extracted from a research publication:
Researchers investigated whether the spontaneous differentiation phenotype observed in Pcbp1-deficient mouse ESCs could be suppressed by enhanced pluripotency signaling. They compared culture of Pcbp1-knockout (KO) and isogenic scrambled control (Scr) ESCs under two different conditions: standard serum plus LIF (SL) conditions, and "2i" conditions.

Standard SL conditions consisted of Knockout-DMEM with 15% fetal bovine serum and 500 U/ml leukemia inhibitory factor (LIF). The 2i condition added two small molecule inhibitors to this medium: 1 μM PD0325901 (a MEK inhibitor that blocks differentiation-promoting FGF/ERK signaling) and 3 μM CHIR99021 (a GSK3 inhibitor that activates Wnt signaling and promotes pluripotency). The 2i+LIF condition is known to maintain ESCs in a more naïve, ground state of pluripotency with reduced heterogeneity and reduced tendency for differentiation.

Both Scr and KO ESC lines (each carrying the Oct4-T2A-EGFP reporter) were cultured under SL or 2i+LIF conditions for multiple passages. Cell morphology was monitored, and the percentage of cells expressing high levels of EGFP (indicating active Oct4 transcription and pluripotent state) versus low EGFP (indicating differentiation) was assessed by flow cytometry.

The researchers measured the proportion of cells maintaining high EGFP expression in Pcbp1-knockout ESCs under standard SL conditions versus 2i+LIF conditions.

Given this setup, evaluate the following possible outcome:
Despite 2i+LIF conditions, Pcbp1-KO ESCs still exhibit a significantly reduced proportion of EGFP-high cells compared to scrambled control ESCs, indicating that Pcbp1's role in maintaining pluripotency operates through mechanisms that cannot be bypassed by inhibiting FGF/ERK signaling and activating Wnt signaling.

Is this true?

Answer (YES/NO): NO